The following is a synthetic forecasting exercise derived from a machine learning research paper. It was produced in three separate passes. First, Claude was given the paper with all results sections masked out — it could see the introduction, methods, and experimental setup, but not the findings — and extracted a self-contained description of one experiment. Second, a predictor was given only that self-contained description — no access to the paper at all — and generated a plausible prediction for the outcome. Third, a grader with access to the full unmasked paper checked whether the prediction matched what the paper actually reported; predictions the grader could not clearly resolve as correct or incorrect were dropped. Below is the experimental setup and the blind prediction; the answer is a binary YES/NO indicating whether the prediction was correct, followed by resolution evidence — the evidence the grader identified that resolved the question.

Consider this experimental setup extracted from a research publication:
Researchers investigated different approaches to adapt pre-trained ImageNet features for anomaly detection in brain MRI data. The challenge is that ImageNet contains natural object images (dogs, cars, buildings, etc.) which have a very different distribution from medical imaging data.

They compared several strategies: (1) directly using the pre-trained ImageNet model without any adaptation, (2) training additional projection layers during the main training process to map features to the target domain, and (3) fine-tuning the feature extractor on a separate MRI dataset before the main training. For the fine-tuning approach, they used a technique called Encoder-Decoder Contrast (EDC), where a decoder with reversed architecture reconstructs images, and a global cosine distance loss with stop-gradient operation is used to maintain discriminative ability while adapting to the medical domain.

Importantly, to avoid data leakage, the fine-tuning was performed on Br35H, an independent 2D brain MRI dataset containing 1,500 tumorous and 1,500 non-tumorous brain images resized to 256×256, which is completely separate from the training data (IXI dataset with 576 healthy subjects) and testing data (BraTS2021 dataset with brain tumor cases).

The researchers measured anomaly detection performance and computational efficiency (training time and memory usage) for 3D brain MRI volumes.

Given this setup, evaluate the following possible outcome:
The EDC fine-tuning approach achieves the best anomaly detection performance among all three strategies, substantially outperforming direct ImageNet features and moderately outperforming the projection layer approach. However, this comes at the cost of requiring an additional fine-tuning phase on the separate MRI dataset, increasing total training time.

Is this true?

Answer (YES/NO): NO